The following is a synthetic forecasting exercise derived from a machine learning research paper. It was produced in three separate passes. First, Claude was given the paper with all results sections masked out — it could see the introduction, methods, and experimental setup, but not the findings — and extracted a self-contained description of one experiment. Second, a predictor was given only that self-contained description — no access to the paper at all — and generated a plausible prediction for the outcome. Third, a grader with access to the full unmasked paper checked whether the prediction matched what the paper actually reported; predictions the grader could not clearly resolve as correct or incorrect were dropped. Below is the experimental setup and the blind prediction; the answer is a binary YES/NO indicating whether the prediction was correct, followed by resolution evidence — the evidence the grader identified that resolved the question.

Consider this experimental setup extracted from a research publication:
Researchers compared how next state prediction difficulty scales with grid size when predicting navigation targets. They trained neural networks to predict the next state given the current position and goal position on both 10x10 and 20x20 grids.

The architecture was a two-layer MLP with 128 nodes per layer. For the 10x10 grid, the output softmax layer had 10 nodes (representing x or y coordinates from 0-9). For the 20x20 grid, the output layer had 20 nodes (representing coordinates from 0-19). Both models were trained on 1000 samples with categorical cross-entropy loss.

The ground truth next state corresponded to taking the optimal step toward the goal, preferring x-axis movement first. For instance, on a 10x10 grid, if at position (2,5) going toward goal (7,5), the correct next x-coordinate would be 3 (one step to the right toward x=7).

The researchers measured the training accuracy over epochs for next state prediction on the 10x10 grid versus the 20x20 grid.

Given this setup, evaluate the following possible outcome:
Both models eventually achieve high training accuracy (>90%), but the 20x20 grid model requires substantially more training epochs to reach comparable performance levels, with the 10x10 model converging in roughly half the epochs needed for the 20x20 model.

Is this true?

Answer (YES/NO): NO